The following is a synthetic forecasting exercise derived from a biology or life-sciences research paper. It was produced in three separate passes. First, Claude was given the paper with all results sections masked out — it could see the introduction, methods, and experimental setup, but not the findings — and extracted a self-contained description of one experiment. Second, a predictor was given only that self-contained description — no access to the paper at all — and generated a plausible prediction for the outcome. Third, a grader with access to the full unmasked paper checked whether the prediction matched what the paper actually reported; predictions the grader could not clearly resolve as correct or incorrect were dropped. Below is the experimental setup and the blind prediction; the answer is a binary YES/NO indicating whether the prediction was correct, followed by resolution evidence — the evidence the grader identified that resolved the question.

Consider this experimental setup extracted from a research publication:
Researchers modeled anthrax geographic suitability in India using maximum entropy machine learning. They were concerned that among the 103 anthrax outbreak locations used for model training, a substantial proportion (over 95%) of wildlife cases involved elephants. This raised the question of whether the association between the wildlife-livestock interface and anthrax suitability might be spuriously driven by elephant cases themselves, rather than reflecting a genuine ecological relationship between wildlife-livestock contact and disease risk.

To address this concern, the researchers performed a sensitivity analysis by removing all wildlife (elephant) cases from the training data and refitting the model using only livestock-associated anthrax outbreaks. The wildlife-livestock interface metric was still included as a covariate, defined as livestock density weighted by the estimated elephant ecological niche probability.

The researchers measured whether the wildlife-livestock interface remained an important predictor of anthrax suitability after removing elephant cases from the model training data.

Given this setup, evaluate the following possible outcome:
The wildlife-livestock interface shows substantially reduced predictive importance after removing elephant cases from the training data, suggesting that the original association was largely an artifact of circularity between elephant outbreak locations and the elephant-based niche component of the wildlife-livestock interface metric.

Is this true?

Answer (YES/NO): NO